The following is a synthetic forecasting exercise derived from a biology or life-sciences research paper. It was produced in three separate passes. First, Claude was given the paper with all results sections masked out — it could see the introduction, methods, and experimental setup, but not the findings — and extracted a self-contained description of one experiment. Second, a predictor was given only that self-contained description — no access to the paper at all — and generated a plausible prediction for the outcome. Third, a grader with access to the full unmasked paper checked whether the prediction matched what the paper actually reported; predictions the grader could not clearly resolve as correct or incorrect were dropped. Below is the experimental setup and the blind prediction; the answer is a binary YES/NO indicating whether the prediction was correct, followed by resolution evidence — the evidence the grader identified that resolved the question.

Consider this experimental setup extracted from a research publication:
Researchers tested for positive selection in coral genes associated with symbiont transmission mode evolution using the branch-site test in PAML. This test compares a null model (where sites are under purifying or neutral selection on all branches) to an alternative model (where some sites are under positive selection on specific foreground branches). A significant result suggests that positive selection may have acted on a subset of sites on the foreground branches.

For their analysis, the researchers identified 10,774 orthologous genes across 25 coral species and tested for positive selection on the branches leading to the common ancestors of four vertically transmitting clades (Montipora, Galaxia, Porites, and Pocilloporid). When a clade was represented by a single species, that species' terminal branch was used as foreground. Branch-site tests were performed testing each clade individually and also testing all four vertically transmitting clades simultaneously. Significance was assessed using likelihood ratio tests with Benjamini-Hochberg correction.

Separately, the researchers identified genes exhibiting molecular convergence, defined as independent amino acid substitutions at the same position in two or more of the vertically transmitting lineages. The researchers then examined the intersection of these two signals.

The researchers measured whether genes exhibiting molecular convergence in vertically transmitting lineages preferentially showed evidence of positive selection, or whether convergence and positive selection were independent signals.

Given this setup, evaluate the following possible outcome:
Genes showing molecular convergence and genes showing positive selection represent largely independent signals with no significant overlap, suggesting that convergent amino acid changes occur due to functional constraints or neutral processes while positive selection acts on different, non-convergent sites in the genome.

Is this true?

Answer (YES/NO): NO